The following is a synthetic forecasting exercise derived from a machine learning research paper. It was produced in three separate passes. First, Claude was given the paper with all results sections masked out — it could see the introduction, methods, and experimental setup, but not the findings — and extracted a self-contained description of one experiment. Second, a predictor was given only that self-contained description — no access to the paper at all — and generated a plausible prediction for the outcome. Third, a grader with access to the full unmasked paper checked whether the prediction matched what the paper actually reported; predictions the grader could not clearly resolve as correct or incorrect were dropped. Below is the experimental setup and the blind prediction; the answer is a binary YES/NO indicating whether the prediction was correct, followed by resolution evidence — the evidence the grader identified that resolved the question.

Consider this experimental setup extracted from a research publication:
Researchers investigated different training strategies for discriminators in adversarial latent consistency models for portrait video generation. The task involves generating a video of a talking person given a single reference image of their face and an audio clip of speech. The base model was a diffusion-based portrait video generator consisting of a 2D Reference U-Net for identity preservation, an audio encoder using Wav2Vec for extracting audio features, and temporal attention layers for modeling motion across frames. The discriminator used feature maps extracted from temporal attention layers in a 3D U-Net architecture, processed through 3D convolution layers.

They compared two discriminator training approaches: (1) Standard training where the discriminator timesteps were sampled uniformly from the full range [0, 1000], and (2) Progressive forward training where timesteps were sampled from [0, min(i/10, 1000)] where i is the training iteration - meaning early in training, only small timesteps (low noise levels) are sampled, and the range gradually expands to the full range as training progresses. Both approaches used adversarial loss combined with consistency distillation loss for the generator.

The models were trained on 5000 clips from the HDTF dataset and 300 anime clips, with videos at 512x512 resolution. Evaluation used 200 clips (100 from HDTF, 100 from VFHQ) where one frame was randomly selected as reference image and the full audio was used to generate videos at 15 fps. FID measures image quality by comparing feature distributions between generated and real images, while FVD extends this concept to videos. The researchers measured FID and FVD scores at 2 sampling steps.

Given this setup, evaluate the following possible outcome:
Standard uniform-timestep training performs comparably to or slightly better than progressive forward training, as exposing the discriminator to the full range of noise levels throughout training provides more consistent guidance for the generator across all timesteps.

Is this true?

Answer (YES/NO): NO